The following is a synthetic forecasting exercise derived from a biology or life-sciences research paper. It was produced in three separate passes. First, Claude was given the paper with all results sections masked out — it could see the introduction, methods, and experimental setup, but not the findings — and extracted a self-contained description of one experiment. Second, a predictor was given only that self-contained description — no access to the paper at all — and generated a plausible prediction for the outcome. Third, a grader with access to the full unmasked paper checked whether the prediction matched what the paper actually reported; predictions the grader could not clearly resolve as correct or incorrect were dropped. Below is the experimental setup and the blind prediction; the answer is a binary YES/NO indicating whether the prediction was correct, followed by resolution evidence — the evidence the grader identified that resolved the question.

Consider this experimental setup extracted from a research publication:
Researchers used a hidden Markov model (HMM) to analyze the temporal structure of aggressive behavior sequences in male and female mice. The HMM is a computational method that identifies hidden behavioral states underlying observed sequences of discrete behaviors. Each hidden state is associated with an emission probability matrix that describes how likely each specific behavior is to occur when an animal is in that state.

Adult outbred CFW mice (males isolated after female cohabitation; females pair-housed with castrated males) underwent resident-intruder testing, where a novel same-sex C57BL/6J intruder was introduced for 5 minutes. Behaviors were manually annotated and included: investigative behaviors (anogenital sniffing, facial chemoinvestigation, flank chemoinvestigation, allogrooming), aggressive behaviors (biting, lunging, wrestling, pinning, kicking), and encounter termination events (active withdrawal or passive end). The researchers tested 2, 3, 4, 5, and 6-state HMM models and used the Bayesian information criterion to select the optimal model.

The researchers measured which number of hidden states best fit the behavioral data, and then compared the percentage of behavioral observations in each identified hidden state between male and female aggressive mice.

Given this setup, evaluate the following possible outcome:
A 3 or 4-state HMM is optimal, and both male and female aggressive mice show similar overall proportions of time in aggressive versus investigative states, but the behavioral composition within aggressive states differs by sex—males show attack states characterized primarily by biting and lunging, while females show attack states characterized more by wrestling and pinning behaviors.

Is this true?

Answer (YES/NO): NO